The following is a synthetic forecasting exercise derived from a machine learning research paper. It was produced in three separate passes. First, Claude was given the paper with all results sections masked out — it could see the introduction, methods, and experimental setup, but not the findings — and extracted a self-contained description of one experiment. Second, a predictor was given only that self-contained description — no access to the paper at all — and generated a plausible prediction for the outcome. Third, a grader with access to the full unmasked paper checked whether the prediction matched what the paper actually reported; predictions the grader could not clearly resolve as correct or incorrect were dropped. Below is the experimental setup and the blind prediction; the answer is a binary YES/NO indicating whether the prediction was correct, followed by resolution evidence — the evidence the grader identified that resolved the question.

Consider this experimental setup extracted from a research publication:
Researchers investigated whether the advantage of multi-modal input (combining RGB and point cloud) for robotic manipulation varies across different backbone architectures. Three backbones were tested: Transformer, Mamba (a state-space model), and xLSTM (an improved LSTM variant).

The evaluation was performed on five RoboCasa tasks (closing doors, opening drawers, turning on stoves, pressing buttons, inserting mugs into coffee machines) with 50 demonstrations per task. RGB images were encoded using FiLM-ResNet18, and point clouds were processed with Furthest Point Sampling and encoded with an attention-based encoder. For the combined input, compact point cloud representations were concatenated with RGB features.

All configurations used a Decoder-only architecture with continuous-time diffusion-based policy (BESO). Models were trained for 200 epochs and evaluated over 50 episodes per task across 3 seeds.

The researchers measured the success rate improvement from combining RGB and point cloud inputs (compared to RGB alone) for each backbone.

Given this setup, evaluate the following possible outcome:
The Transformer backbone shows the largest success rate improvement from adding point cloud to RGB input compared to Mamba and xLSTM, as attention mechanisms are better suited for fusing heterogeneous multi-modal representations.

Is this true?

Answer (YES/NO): NO